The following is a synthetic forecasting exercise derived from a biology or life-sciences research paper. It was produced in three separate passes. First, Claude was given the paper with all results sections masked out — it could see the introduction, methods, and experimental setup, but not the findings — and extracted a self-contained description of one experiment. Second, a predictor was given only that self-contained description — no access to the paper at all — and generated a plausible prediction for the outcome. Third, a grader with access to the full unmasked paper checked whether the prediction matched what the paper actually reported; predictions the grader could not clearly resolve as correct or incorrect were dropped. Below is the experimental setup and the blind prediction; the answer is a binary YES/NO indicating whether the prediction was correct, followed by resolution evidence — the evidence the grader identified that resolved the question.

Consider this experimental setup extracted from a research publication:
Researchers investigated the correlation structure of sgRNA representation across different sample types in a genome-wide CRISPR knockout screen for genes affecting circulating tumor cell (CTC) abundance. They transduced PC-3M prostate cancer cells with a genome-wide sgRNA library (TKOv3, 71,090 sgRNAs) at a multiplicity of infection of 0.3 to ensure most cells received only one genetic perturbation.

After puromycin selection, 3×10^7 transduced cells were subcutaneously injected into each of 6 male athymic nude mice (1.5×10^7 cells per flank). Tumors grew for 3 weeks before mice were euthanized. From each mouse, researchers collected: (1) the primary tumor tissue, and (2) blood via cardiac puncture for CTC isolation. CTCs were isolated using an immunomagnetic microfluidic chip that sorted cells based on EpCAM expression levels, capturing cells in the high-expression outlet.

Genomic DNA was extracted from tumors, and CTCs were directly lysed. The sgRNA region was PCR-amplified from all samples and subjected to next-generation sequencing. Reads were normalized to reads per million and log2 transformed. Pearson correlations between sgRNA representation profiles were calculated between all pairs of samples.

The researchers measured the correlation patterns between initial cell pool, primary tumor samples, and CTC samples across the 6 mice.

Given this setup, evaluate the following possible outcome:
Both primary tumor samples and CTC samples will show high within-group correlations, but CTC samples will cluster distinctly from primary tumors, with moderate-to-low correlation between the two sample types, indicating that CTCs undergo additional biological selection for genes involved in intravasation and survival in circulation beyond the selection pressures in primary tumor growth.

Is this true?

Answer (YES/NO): YES